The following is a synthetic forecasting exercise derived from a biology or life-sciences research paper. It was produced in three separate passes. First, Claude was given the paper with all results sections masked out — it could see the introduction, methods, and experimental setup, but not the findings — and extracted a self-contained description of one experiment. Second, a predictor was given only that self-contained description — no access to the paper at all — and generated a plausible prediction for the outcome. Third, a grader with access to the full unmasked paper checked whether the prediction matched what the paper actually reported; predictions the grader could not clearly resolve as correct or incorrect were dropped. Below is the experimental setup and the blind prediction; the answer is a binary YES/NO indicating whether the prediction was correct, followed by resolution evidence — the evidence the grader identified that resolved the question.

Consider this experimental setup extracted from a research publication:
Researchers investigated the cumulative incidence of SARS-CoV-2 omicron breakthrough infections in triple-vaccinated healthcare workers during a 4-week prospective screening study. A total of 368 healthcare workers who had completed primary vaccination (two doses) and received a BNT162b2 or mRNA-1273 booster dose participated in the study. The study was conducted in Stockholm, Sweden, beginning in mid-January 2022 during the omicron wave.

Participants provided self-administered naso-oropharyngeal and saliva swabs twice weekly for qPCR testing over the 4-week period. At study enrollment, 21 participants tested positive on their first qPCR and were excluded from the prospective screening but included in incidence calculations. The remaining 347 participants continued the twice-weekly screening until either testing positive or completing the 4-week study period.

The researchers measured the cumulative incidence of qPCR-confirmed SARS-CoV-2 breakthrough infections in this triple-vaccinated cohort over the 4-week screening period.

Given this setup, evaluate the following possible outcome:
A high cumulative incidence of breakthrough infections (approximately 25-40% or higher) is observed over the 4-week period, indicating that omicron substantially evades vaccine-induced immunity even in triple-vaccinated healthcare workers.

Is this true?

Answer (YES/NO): NO